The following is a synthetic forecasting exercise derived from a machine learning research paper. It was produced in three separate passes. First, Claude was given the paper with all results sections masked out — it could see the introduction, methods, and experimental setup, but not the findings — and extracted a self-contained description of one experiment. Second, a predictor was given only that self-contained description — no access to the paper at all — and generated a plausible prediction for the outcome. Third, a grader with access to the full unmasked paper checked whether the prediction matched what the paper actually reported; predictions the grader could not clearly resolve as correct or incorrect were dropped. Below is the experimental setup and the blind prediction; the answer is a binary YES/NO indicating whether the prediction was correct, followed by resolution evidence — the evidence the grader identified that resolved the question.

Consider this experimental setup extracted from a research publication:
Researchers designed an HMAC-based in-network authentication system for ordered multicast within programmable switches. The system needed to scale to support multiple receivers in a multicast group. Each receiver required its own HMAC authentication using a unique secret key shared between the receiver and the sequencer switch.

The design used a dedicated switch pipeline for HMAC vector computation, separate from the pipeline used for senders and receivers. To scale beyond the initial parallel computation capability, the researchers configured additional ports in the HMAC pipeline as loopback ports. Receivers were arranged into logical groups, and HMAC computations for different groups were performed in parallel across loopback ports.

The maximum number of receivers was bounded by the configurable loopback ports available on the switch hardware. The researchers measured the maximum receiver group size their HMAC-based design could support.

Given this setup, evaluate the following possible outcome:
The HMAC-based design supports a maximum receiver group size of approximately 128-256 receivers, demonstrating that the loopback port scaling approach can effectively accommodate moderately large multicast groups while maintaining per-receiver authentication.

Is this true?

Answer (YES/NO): NO